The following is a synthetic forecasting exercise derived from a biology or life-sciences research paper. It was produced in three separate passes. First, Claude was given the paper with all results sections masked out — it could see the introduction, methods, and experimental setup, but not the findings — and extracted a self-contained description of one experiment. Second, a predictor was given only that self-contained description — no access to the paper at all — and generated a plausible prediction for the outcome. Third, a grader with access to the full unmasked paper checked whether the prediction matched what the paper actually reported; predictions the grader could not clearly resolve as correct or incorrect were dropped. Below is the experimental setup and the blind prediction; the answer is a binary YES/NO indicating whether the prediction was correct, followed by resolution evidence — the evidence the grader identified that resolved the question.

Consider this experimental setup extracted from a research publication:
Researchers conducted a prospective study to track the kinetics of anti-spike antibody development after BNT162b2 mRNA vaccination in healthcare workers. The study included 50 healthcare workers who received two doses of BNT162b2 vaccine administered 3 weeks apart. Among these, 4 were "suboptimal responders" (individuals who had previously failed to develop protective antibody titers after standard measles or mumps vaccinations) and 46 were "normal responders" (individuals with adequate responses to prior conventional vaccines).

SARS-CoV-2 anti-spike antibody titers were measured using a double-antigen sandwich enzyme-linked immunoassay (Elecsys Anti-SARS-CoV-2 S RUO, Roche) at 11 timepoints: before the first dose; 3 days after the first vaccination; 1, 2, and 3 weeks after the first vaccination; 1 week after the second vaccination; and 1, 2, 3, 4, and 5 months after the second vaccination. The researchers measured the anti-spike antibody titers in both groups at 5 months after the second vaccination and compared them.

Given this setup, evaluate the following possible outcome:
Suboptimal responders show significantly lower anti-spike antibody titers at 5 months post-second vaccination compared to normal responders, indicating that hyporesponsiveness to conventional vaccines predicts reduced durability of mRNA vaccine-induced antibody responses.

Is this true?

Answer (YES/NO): NO